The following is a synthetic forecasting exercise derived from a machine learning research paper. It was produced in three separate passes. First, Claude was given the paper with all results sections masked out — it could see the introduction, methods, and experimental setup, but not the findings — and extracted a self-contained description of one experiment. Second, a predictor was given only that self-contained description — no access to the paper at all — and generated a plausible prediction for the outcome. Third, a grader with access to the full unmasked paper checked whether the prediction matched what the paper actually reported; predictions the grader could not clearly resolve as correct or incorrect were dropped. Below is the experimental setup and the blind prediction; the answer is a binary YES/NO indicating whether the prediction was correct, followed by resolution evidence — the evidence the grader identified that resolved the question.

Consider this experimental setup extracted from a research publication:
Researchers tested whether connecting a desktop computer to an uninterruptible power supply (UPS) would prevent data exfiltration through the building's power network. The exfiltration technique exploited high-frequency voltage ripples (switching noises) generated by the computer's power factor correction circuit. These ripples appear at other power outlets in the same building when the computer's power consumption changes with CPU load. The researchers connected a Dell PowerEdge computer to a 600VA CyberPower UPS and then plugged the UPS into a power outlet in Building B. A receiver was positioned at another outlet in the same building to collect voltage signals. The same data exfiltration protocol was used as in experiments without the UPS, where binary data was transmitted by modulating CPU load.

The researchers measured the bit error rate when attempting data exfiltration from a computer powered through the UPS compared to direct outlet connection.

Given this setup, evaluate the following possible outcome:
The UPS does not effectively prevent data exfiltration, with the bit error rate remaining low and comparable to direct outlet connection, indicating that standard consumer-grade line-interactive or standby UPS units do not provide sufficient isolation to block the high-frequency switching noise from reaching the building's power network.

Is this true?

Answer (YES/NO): YES